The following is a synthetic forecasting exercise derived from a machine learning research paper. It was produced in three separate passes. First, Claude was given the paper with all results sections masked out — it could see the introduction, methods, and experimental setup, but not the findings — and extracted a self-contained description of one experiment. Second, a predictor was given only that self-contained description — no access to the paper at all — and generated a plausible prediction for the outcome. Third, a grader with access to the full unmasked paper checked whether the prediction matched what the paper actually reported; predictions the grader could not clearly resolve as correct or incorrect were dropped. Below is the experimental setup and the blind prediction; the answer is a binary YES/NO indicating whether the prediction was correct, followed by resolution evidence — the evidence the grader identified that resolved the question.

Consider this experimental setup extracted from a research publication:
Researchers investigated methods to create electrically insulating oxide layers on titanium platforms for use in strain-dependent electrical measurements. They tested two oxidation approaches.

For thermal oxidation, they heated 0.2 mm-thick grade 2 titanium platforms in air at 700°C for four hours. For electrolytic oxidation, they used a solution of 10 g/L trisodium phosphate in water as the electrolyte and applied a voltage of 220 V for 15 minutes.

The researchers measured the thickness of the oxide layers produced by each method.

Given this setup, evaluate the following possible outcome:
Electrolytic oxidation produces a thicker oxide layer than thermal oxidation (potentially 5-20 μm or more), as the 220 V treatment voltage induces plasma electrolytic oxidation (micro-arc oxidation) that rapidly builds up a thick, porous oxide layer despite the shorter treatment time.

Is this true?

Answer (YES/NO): NO